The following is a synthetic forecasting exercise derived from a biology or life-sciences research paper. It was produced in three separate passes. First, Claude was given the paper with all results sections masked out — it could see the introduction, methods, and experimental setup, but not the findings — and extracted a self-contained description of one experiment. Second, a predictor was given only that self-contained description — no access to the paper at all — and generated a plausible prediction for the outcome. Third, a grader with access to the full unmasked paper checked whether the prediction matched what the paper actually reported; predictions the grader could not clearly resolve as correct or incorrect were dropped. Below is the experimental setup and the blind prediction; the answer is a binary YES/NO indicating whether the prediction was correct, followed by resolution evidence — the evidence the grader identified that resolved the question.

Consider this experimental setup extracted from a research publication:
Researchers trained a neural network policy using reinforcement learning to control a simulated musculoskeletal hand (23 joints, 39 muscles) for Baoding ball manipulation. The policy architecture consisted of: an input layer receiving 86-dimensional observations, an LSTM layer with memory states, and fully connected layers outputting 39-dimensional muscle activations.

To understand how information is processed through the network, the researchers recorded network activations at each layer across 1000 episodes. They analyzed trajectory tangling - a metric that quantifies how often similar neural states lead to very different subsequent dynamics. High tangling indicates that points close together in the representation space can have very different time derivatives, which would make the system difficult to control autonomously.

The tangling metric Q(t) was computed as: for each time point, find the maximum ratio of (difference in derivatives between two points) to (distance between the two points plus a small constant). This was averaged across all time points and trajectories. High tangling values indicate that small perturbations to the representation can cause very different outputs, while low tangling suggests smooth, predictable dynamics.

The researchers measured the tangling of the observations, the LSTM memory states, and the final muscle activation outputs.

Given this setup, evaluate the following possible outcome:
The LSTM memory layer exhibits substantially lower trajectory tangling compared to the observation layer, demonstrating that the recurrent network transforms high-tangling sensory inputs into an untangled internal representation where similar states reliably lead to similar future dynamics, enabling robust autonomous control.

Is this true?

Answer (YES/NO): YES